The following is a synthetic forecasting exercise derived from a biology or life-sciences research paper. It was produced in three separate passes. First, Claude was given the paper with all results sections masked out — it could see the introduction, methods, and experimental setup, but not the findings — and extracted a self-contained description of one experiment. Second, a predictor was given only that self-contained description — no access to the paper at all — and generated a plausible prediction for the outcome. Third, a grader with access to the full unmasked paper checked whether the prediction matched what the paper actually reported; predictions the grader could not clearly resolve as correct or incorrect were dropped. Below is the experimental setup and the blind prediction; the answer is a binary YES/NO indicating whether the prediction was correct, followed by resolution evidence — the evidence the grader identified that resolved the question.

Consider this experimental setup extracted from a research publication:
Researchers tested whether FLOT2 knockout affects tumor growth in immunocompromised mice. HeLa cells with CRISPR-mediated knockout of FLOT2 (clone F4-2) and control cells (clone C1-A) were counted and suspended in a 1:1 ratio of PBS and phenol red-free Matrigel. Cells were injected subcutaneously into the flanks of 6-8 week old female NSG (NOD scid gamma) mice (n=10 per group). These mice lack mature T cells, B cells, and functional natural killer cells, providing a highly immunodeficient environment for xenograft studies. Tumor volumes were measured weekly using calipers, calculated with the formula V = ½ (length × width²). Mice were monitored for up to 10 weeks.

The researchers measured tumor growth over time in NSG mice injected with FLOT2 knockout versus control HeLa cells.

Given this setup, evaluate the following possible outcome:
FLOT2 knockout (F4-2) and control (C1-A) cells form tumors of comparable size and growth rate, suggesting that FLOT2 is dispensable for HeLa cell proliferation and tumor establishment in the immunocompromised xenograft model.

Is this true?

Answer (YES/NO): NO